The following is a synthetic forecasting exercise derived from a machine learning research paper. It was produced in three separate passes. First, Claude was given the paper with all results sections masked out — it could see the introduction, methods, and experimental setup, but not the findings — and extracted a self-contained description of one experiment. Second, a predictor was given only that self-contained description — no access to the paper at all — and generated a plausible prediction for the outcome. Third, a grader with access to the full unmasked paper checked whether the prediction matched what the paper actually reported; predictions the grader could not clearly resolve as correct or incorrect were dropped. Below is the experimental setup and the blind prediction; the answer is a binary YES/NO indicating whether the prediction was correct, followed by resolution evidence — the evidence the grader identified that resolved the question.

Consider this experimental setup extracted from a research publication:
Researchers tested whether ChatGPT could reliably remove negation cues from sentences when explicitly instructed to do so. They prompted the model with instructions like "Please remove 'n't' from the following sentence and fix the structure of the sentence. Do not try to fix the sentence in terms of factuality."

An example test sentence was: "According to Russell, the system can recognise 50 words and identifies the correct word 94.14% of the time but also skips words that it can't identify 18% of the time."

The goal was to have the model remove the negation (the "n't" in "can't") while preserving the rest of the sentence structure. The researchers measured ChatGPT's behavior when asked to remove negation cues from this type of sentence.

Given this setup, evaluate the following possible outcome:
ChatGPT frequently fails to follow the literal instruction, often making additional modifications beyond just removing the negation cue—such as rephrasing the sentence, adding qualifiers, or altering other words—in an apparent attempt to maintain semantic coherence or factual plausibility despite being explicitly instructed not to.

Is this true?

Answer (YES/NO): NO